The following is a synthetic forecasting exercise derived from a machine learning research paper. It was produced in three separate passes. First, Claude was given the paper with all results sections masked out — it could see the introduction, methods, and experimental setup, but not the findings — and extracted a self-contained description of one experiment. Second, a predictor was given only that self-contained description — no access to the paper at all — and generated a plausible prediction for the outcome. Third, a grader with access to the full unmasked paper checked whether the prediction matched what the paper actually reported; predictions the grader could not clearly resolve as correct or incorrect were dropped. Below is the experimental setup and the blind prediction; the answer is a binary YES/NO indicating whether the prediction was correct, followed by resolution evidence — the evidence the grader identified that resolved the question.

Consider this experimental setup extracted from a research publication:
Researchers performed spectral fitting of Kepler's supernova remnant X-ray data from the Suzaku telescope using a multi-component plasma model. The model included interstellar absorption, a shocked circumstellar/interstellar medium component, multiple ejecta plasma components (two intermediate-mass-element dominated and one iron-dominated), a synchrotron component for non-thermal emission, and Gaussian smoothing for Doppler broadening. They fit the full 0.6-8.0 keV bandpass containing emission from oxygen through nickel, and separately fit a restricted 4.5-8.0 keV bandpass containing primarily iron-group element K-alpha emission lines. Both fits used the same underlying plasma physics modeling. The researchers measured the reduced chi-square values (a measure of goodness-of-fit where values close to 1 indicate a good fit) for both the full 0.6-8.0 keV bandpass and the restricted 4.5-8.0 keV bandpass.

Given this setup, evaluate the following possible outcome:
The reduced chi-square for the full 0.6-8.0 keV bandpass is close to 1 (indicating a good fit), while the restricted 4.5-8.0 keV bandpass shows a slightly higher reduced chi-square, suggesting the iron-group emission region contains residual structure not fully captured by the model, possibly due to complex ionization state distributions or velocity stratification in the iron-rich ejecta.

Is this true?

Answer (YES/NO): NO